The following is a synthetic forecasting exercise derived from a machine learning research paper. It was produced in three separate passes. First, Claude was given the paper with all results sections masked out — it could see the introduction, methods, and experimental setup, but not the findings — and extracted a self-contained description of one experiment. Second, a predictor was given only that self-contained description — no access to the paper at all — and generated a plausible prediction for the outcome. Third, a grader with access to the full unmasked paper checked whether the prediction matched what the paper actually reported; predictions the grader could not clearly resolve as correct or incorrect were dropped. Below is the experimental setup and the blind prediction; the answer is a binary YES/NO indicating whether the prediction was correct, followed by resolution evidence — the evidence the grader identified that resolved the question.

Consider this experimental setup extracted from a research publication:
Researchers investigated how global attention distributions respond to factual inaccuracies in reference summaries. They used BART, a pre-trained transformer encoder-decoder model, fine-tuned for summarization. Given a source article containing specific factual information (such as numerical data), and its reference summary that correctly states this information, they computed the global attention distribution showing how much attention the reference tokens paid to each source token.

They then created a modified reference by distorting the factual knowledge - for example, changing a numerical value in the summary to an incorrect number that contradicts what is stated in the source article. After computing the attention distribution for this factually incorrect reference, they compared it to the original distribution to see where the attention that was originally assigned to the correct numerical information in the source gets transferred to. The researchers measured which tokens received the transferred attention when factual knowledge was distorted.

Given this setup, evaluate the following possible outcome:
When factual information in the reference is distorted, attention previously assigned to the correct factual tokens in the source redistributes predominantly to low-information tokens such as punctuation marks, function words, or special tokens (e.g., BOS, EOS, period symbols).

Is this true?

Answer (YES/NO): YES